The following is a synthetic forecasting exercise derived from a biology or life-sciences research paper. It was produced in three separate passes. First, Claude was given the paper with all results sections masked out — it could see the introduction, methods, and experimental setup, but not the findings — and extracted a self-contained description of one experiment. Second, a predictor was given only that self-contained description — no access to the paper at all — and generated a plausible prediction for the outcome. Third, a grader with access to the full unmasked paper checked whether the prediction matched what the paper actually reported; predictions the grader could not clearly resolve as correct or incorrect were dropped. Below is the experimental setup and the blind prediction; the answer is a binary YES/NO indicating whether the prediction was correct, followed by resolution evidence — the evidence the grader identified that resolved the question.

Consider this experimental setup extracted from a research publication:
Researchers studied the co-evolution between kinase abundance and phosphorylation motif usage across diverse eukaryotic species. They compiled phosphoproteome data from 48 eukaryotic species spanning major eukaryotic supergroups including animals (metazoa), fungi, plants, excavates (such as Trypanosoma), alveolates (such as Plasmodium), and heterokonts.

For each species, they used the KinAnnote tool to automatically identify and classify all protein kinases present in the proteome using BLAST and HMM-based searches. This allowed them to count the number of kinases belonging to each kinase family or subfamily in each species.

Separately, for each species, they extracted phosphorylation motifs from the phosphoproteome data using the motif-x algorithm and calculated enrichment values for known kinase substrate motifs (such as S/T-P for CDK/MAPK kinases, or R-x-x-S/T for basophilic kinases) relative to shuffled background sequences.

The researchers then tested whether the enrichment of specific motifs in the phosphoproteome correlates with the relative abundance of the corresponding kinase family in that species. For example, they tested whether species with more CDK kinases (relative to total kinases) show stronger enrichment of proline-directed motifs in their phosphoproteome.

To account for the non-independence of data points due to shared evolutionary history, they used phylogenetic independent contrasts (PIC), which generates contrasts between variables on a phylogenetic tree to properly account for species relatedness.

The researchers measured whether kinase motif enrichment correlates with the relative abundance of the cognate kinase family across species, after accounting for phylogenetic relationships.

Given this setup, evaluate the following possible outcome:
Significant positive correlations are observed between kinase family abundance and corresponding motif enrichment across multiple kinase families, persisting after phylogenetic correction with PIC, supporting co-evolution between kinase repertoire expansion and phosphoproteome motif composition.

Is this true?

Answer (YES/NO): NO